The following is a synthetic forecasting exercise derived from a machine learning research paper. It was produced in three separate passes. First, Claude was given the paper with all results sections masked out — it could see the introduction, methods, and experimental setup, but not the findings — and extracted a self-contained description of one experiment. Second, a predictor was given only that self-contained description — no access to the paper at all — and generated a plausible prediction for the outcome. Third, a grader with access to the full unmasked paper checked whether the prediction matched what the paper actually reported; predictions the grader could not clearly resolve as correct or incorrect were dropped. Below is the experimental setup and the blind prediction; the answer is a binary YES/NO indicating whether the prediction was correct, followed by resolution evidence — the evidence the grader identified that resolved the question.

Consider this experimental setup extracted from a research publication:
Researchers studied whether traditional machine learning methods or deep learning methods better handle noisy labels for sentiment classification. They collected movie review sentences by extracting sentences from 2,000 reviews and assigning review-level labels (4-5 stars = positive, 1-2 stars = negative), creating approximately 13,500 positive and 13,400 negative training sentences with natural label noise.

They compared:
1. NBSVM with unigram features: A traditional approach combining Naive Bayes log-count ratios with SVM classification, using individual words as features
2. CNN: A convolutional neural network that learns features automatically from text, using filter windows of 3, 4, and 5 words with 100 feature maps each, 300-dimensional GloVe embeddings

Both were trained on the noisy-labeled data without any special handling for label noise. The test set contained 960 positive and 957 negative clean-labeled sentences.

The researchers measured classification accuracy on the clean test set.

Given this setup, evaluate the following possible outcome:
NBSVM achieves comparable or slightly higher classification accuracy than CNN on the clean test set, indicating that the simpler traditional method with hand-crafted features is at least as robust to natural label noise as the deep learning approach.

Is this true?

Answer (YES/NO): YES